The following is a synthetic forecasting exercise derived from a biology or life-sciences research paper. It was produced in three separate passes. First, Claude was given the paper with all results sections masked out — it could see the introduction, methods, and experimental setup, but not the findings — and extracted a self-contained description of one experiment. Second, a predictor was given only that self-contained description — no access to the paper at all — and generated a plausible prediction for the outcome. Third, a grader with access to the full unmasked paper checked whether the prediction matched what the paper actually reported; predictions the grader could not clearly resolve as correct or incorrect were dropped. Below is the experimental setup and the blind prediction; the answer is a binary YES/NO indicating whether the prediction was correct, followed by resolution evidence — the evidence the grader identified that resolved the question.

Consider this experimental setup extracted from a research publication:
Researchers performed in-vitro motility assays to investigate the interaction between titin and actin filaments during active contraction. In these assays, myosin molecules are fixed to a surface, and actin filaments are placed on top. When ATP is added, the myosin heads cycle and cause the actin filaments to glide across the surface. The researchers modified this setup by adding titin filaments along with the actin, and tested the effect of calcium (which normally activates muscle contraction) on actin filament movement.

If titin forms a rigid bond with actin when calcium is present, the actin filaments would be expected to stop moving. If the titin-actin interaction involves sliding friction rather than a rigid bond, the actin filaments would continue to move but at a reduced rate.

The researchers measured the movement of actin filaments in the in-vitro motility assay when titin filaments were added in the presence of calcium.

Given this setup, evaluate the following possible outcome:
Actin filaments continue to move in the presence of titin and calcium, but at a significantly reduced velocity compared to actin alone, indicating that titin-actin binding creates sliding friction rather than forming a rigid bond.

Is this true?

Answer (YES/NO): YES